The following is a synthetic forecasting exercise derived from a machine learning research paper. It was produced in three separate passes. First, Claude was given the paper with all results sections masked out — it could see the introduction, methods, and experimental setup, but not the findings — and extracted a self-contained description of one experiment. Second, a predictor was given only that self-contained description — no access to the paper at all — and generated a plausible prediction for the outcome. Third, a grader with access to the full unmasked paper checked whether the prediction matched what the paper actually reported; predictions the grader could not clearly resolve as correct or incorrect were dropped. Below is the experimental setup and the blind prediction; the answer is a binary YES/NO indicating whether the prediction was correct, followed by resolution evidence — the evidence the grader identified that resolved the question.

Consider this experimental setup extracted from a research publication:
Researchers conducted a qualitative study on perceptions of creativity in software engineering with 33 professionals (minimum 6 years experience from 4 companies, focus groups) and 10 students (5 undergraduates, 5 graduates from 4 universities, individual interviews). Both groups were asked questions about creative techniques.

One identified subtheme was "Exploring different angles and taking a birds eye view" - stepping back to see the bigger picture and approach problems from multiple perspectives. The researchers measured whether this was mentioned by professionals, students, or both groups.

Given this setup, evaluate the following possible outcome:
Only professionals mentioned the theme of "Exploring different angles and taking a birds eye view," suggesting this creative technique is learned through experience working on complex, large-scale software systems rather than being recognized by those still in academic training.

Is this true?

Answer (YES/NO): YES